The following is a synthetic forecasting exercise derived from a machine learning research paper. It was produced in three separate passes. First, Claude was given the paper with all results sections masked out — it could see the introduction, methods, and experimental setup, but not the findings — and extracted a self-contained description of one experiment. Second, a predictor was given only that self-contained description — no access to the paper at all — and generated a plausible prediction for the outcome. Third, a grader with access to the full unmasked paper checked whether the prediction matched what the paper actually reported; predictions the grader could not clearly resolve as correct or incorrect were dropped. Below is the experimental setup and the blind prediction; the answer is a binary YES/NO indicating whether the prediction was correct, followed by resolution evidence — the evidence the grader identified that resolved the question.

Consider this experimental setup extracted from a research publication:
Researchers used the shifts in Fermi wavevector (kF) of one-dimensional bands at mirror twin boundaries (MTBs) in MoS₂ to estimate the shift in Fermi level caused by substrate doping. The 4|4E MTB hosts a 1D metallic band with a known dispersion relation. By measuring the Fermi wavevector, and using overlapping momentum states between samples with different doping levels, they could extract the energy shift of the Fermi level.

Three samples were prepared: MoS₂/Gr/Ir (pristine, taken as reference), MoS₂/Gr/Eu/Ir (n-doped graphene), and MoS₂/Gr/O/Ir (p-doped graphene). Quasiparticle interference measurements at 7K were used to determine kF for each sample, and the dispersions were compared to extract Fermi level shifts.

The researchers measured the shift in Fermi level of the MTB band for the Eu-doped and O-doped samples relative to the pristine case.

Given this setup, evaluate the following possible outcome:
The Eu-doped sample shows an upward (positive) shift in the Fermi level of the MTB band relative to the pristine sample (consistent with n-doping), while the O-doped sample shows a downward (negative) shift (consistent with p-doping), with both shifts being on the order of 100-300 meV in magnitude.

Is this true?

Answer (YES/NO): YES